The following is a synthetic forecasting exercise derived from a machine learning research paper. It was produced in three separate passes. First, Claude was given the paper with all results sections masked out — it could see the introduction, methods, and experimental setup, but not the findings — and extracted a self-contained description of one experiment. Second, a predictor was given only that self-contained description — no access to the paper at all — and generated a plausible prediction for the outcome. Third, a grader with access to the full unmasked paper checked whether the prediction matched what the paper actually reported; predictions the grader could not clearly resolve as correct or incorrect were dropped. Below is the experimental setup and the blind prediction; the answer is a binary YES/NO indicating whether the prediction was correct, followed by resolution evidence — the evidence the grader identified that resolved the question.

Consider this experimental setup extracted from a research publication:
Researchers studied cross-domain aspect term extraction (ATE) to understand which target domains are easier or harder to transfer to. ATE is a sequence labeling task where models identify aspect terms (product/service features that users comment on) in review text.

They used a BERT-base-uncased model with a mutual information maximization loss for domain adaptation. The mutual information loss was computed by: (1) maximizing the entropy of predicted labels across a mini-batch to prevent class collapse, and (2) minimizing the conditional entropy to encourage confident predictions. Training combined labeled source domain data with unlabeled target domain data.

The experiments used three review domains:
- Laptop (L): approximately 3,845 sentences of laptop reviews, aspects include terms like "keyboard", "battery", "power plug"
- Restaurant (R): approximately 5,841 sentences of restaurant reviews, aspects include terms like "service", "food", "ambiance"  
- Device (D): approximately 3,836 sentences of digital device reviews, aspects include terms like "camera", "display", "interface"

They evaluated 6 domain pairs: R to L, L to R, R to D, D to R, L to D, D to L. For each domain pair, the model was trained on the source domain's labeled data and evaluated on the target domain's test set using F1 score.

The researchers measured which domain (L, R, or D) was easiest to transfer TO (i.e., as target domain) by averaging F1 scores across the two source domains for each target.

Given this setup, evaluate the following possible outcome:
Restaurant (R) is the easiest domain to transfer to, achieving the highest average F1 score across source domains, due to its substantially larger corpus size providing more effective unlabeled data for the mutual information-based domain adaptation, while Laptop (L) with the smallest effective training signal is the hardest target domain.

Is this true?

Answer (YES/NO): NO